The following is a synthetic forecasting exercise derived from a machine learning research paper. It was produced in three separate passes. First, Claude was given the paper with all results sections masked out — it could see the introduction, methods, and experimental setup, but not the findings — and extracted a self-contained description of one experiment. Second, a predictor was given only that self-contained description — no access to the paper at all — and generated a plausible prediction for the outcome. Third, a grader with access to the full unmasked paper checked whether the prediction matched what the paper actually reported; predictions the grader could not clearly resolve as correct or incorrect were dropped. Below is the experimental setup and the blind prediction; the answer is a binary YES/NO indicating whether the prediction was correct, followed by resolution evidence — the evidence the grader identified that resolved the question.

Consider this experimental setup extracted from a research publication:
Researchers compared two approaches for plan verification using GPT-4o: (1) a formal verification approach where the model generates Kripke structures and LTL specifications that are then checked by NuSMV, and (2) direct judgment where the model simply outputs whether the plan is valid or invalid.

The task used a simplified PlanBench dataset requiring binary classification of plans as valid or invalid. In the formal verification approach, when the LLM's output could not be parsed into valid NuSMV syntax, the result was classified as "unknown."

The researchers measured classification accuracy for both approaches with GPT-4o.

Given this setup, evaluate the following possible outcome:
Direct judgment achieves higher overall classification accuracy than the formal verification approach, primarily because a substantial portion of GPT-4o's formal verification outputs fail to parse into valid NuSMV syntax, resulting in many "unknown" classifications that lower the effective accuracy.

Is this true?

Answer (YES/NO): YES